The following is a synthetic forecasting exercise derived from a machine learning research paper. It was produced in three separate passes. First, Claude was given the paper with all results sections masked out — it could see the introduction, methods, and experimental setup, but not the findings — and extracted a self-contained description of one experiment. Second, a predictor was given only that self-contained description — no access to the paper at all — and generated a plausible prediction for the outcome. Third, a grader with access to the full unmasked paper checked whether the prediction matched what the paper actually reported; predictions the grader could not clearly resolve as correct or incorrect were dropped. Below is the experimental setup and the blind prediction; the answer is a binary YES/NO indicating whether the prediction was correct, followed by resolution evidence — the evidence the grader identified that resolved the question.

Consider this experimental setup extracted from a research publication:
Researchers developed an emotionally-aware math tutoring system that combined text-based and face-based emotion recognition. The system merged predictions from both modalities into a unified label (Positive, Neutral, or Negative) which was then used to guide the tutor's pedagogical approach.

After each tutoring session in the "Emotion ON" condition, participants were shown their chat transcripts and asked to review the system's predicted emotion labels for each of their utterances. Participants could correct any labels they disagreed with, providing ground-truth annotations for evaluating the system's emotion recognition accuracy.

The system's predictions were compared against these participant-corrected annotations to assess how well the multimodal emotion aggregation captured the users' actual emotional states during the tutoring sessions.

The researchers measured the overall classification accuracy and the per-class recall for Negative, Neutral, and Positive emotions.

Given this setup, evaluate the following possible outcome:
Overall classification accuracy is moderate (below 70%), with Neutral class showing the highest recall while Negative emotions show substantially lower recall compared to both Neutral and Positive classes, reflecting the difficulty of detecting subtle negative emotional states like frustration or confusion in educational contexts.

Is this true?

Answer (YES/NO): NO